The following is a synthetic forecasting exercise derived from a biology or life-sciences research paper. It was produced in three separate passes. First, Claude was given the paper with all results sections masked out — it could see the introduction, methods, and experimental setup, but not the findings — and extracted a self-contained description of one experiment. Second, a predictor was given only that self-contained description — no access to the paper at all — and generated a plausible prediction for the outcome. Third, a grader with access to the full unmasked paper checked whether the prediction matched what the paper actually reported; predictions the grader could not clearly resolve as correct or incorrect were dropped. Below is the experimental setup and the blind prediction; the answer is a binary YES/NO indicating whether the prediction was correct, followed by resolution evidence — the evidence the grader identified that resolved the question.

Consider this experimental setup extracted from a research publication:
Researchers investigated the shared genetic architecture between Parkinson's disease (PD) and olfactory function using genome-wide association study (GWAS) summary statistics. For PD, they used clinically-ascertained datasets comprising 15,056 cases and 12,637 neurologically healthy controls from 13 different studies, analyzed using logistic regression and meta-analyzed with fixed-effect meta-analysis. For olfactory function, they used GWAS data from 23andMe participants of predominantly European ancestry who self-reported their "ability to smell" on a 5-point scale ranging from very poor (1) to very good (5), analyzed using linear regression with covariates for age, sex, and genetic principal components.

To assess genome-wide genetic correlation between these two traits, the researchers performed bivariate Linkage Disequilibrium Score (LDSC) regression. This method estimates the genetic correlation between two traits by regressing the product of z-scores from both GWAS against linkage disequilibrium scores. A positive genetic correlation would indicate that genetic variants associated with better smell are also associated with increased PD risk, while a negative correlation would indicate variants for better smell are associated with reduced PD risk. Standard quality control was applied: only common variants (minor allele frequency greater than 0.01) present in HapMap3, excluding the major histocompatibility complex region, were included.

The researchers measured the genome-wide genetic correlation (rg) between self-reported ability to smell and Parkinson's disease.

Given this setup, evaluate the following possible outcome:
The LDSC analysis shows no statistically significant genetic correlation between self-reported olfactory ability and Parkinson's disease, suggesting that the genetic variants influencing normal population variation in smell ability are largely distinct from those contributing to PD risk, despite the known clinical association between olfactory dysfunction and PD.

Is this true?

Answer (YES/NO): NO